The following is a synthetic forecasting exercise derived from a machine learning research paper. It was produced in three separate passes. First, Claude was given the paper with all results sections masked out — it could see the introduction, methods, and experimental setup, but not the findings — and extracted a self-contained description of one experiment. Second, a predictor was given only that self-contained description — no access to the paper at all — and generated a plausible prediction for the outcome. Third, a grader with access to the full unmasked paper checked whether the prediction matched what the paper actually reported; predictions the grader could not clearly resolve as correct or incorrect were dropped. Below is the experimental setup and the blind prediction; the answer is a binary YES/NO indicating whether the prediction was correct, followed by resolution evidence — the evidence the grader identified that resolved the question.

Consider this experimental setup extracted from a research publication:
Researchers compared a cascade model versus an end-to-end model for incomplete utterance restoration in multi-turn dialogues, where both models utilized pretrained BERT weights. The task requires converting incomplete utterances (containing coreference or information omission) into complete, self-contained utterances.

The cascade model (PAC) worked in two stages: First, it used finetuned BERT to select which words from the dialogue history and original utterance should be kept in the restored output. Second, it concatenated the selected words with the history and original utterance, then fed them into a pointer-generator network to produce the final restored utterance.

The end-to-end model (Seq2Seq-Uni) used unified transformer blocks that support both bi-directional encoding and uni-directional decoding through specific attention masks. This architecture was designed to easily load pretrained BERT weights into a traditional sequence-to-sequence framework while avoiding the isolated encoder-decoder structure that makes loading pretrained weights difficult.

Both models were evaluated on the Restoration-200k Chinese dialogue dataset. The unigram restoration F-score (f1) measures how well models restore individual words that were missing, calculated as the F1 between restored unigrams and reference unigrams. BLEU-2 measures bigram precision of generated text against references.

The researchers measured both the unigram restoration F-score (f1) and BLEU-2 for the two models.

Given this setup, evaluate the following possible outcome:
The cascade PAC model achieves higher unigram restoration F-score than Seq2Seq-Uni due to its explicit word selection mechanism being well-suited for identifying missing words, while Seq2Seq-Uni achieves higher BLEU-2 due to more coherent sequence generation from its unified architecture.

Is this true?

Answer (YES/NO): YES